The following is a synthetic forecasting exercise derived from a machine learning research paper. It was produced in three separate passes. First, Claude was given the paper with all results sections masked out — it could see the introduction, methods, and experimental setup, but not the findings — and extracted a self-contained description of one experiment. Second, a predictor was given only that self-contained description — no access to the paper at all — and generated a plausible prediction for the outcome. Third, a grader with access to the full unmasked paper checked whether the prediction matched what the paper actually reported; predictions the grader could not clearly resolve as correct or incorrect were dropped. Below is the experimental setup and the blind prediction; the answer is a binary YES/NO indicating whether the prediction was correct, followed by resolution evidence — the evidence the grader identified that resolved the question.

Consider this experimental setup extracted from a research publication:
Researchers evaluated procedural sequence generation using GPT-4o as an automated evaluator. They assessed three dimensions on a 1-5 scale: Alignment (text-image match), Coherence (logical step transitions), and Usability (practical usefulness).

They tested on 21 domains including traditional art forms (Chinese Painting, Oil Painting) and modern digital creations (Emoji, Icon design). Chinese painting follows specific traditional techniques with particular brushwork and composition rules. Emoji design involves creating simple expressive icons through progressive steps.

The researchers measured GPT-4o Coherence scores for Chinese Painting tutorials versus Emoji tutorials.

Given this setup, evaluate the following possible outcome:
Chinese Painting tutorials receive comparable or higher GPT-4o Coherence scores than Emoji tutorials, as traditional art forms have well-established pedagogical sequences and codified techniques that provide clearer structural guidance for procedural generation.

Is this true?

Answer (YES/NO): YES